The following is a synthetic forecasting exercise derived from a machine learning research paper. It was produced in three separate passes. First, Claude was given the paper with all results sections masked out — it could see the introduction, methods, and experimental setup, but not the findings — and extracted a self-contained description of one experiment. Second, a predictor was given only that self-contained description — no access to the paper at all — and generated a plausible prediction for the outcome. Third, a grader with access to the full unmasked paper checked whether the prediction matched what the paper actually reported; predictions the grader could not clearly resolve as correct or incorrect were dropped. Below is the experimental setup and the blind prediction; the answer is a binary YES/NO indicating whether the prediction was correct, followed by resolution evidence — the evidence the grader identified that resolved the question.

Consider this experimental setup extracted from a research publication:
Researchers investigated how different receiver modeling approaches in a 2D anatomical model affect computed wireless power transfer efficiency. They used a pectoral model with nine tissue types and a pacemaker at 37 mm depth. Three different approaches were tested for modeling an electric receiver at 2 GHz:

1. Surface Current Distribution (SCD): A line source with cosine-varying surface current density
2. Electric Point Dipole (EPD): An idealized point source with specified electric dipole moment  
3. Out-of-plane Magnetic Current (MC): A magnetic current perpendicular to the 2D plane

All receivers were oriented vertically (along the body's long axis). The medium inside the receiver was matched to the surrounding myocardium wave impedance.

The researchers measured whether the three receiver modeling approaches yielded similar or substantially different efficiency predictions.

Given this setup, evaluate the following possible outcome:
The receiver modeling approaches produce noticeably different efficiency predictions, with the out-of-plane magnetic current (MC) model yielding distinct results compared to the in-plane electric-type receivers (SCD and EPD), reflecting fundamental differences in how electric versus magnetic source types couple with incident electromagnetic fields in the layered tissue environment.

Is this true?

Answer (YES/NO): NO